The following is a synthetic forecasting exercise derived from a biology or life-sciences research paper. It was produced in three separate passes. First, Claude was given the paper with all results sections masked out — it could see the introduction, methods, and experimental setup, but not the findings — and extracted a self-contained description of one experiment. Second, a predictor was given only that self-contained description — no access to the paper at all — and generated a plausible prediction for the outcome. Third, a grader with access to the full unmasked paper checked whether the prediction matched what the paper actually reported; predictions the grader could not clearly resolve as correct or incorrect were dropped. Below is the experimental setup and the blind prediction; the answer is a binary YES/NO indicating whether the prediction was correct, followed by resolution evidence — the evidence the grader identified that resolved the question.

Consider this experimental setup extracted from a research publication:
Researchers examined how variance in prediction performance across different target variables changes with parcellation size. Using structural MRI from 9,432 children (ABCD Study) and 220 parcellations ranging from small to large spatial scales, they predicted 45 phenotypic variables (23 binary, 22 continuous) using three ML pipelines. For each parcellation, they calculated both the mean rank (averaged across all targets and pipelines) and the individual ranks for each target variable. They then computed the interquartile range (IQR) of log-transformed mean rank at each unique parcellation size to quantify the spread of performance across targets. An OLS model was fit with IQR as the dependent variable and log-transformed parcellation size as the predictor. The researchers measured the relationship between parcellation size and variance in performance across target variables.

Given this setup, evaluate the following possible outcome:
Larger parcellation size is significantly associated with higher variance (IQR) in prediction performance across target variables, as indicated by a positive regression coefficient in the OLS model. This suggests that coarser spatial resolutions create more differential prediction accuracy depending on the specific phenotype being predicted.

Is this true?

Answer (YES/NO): NO